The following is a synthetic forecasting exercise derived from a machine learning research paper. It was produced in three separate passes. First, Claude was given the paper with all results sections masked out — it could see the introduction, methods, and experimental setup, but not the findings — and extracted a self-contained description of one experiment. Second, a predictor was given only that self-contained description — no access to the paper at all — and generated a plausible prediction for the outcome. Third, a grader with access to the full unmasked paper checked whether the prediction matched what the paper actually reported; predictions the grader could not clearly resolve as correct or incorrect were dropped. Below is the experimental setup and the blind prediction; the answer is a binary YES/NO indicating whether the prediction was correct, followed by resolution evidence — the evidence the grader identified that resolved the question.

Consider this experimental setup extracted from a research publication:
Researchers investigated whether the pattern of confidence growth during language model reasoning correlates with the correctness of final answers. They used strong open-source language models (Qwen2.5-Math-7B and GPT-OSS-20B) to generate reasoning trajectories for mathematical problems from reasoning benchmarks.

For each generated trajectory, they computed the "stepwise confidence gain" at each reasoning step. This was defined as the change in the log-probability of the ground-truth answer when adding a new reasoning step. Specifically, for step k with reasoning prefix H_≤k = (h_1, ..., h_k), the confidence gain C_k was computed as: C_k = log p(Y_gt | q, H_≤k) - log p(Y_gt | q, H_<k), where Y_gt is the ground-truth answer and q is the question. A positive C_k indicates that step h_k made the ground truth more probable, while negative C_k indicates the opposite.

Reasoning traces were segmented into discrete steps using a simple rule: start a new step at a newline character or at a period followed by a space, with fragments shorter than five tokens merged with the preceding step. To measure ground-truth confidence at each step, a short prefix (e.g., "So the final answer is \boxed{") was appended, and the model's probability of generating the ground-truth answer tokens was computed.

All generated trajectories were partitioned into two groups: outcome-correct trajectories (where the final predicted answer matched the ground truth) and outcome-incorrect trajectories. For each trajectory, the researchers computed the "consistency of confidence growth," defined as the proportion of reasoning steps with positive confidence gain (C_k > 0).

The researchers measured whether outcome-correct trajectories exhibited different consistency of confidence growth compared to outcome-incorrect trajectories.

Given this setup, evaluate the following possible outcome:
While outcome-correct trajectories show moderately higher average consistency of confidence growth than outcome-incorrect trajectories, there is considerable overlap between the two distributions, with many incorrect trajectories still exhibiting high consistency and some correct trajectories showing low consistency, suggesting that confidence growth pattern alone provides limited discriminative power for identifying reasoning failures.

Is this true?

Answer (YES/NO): NO